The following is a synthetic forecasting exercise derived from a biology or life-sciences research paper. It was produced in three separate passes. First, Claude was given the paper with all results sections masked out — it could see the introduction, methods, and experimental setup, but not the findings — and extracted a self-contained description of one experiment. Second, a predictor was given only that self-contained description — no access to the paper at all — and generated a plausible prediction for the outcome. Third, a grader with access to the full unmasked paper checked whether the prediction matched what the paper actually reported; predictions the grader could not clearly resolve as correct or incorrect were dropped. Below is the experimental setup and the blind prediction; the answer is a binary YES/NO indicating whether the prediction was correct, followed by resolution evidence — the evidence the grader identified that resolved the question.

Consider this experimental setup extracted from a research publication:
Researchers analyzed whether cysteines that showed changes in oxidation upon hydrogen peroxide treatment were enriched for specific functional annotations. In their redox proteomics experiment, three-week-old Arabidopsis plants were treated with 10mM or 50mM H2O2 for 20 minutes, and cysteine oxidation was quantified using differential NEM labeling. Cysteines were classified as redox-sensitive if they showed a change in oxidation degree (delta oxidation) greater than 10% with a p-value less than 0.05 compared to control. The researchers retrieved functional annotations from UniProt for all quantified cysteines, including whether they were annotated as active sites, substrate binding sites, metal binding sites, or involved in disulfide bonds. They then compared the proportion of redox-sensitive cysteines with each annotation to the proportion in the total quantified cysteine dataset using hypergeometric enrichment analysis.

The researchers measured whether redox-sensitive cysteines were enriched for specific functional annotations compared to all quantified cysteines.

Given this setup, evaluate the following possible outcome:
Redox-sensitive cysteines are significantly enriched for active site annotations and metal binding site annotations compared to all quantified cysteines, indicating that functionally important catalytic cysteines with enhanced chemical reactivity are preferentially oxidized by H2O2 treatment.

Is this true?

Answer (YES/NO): NO